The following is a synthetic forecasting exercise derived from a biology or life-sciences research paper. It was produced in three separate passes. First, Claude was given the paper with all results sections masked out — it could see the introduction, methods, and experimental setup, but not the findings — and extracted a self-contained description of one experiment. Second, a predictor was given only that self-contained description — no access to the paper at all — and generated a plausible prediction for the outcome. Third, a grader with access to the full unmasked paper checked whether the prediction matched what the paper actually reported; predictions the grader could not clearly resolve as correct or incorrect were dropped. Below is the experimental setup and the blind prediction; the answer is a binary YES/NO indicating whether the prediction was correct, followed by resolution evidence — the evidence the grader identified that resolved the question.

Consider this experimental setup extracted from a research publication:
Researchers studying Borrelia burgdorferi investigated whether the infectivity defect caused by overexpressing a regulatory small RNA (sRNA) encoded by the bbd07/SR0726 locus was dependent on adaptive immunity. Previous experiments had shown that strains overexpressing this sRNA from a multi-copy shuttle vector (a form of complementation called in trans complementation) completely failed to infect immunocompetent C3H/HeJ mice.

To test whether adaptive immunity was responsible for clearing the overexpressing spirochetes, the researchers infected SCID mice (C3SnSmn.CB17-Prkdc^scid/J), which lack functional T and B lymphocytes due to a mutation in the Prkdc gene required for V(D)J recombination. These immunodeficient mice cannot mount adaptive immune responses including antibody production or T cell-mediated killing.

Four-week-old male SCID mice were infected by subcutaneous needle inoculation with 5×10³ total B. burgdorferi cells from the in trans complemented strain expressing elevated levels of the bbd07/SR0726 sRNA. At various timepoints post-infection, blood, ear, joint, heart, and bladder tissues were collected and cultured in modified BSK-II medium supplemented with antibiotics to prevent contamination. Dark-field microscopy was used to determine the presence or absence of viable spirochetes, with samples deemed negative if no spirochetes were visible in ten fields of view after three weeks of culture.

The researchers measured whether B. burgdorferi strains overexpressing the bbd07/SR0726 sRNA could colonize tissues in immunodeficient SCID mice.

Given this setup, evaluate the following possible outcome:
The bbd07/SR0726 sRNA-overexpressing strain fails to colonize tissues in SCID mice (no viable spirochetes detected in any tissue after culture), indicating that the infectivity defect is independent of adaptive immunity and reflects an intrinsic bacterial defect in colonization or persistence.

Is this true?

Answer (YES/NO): YES